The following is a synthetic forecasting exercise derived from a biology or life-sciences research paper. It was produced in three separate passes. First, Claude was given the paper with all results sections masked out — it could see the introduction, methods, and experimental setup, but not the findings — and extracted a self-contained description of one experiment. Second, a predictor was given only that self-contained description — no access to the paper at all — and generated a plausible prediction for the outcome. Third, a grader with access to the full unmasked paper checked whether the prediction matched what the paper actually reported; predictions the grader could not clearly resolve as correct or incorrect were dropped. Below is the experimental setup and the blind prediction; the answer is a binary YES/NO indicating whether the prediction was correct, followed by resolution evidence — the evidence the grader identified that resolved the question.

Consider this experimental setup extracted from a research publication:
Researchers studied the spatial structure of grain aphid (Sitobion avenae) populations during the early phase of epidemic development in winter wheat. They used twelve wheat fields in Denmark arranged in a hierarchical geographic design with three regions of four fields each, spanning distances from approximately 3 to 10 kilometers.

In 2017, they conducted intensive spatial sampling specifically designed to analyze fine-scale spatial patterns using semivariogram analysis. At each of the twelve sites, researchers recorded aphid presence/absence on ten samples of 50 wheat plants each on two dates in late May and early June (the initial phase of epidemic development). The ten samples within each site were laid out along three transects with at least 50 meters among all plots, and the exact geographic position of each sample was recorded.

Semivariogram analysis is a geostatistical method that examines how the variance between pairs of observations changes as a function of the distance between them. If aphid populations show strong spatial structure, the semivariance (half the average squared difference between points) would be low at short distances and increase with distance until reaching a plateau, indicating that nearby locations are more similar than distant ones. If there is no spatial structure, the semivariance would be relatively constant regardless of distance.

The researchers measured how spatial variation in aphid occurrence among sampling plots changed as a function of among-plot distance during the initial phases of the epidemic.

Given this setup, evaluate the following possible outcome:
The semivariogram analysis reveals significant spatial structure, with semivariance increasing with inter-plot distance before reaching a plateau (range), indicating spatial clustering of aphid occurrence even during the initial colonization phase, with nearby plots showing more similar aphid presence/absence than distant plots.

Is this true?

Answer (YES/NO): NO